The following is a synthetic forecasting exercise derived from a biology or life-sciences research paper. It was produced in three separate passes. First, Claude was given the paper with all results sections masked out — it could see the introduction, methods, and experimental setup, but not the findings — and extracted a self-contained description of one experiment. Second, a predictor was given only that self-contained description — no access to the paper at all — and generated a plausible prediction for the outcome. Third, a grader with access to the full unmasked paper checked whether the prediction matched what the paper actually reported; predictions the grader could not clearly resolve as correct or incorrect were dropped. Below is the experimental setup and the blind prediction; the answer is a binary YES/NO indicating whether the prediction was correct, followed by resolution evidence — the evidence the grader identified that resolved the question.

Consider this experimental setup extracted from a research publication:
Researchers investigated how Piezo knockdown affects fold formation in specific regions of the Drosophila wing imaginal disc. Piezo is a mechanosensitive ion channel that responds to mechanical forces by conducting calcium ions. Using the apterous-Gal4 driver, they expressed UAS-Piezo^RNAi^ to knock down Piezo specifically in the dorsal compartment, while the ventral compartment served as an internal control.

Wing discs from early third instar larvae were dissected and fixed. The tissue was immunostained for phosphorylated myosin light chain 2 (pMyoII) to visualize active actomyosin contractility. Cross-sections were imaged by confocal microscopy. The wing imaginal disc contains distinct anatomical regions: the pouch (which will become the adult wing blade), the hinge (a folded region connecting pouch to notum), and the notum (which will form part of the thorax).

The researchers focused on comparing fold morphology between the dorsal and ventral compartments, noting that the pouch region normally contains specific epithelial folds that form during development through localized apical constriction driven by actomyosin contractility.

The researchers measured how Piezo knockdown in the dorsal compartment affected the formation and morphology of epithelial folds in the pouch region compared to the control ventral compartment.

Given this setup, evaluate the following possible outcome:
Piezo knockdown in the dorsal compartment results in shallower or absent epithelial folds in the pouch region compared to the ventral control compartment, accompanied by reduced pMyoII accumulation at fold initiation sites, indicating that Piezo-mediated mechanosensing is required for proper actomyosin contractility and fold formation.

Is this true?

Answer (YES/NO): YES